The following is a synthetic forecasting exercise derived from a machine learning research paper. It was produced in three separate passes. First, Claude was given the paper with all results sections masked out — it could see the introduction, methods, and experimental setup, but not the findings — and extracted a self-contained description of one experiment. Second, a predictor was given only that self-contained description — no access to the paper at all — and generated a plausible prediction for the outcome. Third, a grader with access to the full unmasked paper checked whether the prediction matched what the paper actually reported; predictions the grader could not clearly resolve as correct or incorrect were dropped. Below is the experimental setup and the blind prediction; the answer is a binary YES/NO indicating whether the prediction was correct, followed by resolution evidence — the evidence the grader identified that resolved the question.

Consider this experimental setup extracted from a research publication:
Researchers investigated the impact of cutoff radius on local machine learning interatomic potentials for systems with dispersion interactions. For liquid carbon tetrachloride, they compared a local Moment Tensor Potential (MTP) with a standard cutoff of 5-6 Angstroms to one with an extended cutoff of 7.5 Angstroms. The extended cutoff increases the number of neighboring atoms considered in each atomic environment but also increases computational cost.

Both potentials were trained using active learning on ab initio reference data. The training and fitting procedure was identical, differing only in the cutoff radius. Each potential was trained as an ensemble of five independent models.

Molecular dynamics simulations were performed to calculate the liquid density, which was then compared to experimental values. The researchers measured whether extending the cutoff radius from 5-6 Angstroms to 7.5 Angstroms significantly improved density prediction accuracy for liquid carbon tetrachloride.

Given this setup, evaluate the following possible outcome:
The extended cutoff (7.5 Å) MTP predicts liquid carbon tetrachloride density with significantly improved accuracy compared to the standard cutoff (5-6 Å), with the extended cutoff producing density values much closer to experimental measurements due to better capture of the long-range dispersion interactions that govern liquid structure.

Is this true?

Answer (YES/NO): YES